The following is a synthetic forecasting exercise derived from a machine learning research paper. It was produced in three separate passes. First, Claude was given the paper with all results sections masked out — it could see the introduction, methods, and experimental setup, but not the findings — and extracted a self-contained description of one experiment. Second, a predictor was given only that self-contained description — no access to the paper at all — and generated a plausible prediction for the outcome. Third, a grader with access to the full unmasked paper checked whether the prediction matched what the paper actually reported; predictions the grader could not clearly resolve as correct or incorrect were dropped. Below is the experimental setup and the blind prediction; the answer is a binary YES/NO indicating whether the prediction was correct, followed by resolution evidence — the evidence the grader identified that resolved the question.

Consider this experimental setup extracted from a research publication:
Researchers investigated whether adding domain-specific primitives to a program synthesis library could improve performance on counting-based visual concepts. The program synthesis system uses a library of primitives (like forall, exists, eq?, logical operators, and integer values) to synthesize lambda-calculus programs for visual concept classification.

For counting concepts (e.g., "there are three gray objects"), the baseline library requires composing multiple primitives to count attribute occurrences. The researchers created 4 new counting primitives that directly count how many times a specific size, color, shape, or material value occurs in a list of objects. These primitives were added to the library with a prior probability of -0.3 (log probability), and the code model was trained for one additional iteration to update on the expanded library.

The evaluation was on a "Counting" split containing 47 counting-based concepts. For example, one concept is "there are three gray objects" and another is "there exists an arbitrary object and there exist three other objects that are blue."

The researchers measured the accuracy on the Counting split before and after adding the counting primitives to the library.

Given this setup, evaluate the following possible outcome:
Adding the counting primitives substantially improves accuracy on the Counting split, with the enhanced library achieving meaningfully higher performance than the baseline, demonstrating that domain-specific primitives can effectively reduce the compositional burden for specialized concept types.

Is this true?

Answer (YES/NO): YES